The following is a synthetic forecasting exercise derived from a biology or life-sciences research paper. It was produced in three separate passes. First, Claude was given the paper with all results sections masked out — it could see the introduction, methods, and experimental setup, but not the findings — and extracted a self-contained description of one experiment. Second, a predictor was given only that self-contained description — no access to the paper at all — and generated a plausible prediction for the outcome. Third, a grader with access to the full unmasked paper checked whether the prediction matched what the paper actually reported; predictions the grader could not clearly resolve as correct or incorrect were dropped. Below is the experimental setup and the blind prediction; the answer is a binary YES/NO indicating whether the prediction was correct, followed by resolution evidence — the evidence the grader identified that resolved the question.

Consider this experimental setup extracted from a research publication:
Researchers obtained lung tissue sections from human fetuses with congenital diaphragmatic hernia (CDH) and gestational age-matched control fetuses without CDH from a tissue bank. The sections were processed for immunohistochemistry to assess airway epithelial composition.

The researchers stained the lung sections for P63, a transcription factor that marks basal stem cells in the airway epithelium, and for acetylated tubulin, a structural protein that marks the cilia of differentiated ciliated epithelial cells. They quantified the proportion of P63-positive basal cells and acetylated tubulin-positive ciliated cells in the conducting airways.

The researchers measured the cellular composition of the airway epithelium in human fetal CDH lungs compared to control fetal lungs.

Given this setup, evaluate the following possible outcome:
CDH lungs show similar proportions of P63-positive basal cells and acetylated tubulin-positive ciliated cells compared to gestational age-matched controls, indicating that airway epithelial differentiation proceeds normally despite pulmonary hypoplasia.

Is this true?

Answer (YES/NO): NO